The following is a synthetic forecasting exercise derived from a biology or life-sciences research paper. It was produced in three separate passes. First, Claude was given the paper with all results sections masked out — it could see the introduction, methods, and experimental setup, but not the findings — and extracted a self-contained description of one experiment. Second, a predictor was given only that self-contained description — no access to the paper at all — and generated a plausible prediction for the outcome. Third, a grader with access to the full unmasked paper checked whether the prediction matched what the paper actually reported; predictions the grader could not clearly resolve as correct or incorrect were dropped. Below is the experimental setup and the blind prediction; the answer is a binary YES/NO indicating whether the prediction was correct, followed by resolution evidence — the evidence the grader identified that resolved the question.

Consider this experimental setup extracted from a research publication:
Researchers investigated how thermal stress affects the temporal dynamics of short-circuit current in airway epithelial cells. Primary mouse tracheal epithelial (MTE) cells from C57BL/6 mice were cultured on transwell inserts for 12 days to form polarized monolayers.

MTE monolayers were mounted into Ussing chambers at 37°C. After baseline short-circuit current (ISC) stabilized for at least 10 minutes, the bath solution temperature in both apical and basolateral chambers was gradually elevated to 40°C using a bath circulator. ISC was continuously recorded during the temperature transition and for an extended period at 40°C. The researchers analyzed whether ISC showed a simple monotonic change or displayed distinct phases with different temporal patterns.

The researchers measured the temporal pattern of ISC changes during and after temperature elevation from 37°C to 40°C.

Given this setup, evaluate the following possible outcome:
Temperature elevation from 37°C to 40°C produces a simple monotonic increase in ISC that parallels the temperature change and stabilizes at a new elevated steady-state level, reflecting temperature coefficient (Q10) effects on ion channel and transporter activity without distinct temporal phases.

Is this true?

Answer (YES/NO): NO